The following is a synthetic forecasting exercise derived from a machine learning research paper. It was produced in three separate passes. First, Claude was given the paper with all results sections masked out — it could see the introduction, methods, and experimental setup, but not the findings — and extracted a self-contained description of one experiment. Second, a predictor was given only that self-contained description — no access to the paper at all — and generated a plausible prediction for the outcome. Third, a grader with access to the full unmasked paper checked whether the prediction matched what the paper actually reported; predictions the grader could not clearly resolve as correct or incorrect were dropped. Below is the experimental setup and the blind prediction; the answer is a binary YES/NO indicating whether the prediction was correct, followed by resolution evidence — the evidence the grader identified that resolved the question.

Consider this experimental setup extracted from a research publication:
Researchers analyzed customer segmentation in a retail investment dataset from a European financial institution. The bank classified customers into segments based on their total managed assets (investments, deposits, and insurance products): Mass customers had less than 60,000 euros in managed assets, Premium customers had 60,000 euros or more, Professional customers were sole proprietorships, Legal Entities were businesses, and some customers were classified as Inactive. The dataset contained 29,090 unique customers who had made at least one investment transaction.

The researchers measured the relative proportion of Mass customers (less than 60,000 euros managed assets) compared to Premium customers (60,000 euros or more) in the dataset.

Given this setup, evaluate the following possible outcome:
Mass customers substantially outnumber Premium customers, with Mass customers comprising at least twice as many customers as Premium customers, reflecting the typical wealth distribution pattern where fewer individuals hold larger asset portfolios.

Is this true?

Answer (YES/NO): YES